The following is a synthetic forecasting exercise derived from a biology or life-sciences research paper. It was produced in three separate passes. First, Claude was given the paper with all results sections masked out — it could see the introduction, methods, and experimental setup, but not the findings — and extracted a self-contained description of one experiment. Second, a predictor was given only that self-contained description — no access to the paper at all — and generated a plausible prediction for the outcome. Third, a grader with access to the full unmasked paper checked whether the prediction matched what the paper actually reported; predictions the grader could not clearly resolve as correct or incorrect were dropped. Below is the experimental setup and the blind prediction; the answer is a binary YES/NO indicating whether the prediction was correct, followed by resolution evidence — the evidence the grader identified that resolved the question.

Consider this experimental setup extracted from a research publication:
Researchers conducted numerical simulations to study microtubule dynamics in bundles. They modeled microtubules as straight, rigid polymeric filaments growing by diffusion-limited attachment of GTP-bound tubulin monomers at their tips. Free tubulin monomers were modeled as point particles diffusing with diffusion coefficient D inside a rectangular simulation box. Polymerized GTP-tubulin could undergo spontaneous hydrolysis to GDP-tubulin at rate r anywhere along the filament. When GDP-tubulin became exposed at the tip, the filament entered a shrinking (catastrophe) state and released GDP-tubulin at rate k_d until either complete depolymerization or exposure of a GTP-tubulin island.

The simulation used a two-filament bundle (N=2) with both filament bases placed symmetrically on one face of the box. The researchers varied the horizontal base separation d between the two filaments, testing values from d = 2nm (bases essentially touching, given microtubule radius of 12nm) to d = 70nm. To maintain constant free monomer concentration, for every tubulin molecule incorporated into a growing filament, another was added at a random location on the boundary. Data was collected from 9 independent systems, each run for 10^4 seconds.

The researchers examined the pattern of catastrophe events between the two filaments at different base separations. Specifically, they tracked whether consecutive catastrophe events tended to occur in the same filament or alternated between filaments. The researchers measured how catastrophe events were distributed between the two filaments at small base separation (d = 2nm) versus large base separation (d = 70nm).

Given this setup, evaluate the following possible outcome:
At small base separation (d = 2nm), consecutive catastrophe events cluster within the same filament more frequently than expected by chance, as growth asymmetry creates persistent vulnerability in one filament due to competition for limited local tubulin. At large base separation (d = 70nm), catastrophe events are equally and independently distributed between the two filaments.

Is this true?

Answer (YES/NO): YES